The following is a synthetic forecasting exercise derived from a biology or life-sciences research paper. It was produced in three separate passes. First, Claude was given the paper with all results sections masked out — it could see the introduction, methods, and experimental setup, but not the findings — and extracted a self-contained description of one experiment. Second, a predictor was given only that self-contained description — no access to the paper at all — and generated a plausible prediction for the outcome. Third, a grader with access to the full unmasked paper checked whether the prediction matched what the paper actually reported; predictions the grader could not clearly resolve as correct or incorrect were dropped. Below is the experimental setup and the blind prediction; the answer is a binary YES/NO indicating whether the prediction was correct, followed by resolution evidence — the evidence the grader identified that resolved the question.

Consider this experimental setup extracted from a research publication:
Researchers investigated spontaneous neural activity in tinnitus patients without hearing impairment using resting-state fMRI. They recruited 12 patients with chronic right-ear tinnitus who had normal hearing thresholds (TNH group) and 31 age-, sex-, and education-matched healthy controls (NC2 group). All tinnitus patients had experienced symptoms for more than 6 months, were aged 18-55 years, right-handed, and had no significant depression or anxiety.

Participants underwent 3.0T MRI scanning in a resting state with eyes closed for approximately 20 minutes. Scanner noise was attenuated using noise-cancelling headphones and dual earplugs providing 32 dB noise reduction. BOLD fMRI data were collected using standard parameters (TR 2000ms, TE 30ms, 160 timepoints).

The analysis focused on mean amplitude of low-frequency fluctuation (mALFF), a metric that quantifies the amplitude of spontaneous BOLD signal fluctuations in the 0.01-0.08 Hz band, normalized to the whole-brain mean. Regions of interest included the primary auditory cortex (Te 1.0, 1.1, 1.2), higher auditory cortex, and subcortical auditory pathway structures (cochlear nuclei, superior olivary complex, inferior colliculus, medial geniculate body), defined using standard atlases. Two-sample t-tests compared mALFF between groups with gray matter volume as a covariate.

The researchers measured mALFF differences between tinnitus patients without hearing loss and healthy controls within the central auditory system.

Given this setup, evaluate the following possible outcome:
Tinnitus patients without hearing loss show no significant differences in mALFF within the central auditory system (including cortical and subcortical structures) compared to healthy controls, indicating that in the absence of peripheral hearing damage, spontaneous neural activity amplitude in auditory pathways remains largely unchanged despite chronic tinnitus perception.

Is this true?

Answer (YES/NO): NO